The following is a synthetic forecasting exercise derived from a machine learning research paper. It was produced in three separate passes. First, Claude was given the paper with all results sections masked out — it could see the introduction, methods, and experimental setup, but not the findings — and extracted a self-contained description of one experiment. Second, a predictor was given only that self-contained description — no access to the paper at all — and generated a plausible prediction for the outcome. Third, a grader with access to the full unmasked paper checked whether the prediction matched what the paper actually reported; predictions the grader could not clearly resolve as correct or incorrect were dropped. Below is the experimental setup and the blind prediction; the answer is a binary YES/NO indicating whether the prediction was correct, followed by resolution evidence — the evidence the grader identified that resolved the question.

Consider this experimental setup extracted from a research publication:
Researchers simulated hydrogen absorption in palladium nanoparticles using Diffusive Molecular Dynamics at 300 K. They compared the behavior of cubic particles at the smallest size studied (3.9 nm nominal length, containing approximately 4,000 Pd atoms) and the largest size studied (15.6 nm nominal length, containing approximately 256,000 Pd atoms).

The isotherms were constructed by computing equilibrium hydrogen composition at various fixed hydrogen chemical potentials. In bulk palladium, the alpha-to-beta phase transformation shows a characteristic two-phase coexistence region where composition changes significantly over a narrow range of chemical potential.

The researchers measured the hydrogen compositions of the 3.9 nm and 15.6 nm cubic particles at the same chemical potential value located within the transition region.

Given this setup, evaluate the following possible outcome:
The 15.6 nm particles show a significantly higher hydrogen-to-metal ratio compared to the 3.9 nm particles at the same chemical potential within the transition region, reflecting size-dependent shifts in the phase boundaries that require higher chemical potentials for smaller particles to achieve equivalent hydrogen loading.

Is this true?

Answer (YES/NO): NO